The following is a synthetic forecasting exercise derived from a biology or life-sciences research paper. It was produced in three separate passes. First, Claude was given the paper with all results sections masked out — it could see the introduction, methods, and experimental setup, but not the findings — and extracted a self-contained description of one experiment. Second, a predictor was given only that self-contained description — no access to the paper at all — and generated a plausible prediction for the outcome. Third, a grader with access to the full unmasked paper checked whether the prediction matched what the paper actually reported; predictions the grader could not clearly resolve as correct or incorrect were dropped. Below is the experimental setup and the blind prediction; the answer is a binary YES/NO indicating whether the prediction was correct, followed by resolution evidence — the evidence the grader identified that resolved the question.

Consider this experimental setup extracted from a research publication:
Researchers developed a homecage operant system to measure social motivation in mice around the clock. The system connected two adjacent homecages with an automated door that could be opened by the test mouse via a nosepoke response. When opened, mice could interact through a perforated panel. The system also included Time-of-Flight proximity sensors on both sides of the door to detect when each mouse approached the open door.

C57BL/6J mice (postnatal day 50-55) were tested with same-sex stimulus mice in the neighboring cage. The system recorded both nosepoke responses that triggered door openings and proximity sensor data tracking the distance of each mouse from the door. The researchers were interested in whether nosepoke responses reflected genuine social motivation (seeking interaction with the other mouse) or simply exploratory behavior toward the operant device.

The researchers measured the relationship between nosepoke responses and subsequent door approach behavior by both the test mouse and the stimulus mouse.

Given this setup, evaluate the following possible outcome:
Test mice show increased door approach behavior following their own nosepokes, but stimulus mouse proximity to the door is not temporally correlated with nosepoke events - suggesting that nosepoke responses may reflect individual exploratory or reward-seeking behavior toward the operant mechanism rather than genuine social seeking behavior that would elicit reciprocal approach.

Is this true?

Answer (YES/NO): NO